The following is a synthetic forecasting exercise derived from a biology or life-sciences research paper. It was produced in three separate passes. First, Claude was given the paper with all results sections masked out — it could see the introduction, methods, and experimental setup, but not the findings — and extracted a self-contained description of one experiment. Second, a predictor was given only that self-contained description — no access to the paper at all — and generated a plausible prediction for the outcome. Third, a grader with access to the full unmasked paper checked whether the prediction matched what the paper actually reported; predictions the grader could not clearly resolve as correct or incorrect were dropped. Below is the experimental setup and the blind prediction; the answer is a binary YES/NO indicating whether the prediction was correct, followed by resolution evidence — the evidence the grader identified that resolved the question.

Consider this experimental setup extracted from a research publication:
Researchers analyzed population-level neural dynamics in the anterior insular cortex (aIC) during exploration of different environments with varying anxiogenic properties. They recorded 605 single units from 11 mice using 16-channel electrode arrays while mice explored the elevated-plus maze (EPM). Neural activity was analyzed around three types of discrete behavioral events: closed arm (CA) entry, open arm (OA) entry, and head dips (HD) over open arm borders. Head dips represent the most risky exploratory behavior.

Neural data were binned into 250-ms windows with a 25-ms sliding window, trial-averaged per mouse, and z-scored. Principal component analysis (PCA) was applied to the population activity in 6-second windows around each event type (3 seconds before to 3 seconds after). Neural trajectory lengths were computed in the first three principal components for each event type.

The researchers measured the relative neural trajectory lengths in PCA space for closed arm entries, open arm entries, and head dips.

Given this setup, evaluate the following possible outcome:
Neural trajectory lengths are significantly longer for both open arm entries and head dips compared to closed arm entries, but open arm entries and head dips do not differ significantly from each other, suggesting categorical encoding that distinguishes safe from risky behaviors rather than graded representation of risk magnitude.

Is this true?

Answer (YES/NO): NO